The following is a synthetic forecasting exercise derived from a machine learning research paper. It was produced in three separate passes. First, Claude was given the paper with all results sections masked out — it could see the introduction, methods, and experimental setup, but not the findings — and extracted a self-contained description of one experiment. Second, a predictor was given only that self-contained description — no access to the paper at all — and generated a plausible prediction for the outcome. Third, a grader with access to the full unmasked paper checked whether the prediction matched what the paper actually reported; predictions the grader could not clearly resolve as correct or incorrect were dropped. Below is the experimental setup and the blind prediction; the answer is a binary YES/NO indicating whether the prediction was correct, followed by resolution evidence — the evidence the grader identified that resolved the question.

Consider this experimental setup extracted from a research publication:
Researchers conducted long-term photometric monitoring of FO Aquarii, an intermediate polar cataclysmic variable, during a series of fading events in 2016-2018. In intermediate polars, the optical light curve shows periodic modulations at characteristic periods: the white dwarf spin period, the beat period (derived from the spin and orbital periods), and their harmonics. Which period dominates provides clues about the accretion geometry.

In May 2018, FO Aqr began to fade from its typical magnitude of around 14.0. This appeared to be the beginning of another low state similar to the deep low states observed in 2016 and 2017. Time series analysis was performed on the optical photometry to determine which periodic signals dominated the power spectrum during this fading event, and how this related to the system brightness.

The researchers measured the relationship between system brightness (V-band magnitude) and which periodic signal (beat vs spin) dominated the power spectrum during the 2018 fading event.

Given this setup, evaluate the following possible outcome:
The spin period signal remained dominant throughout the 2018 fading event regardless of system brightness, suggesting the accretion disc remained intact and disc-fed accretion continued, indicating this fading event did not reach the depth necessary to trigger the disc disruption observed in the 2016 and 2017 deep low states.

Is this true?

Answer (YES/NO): YES